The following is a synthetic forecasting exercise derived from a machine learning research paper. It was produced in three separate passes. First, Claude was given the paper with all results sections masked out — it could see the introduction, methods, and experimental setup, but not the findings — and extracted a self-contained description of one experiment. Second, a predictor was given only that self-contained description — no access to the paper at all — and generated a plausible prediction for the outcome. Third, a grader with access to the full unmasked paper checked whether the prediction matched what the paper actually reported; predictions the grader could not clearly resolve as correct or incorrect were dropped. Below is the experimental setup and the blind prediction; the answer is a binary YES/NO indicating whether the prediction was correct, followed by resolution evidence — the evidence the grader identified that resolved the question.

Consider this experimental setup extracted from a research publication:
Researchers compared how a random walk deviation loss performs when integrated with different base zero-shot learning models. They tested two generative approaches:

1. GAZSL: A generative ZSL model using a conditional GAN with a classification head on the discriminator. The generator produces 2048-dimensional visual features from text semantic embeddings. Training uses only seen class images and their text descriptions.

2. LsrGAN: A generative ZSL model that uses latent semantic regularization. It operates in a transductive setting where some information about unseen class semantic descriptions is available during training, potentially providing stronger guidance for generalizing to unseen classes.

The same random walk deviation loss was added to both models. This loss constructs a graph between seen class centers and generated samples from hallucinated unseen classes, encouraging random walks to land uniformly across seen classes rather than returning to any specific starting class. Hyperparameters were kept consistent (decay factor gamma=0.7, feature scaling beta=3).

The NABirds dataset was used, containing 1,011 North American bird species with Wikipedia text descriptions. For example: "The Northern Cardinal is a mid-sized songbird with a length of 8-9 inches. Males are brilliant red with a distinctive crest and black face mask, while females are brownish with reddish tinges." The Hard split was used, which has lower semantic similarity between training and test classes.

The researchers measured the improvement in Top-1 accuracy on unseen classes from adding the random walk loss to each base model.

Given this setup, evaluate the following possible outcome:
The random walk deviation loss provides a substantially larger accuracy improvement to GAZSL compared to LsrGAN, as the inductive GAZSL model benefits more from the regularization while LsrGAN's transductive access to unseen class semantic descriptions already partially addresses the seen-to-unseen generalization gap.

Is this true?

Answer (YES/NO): YES